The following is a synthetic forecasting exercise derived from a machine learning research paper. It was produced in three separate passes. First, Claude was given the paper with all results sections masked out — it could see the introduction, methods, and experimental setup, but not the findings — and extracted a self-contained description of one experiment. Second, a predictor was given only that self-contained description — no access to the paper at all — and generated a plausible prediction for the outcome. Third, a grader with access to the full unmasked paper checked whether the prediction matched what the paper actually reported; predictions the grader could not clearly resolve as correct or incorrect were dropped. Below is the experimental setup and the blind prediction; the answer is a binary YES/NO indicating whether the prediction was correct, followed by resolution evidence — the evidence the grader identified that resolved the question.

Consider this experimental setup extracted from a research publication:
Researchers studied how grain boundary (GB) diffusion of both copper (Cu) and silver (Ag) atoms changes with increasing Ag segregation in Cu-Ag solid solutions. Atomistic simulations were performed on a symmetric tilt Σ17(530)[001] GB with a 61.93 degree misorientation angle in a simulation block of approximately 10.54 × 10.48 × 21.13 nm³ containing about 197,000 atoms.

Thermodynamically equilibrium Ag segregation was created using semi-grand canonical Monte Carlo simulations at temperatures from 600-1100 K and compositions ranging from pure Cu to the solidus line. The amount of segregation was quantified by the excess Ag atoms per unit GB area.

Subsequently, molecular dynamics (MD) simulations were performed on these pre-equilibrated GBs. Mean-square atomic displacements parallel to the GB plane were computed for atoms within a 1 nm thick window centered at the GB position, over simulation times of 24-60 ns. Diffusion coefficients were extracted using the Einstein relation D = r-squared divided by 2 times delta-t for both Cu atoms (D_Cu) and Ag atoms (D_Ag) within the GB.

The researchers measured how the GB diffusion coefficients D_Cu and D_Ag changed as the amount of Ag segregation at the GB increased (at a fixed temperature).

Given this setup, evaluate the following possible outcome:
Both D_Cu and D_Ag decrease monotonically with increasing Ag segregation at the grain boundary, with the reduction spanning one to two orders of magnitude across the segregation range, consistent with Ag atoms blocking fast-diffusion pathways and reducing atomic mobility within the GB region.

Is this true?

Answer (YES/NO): NO